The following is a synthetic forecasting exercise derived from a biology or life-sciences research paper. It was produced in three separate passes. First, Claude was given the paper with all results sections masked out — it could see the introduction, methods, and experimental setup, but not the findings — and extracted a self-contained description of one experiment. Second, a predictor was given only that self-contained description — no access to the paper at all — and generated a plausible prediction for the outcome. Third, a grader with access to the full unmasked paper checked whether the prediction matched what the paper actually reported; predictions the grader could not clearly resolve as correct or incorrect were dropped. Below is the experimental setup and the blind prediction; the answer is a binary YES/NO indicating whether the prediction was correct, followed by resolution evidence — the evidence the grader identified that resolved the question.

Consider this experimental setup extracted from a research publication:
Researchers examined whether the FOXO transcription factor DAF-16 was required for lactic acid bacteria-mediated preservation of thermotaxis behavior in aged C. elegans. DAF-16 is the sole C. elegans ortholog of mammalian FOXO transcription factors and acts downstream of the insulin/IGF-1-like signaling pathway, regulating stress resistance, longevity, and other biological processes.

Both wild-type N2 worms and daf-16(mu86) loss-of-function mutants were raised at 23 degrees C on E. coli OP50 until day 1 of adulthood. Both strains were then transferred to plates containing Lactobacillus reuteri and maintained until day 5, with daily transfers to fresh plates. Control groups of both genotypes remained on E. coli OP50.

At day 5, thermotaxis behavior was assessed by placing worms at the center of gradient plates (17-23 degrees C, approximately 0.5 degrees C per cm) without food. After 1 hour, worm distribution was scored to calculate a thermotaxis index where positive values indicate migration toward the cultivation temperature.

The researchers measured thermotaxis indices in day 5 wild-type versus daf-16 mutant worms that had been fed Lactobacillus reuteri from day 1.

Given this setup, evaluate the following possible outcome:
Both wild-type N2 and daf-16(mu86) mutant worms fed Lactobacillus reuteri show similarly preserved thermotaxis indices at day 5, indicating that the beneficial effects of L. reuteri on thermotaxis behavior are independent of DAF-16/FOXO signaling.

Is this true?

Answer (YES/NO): NO